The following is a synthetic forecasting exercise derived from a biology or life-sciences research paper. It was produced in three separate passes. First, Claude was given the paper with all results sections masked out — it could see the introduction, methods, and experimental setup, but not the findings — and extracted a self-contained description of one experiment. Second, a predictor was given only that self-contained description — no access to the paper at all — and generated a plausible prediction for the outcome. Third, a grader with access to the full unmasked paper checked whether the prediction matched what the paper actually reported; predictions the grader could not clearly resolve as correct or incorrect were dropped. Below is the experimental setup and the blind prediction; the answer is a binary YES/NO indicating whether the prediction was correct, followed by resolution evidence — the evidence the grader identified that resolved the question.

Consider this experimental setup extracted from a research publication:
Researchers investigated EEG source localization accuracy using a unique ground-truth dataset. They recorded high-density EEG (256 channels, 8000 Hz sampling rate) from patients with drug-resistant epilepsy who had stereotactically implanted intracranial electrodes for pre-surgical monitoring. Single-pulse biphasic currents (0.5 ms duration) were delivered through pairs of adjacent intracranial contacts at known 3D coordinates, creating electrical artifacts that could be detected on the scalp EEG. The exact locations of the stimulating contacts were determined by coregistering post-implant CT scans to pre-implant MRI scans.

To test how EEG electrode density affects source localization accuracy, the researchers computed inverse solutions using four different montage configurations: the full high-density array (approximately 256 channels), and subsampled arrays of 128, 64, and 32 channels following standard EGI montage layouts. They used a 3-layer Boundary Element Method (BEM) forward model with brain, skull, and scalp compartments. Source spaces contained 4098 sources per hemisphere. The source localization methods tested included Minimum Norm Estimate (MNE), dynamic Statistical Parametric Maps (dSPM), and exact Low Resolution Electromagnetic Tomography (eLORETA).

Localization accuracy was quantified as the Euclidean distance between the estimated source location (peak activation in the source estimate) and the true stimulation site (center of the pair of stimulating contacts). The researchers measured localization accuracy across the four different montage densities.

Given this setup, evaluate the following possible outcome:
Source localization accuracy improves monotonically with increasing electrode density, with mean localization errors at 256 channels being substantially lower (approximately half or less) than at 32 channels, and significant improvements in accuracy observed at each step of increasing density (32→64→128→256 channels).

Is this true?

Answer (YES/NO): NO